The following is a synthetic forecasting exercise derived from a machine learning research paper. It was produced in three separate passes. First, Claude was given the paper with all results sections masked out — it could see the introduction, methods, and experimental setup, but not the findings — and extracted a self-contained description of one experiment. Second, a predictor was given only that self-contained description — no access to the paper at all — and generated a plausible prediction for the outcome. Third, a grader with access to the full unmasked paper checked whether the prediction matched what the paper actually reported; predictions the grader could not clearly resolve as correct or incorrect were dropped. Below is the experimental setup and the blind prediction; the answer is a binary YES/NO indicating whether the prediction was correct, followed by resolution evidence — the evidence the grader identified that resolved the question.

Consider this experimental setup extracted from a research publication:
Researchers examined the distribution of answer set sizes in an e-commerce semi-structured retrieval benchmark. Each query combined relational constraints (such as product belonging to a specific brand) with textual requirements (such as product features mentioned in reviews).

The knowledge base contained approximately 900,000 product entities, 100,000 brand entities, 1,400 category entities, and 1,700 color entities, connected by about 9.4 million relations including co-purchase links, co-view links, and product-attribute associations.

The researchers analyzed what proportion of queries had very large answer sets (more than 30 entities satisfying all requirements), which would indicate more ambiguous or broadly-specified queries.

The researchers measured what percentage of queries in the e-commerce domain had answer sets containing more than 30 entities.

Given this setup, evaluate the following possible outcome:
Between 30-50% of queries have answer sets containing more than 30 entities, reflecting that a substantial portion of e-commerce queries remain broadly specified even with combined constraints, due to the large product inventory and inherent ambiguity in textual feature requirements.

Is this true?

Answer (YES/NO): NO